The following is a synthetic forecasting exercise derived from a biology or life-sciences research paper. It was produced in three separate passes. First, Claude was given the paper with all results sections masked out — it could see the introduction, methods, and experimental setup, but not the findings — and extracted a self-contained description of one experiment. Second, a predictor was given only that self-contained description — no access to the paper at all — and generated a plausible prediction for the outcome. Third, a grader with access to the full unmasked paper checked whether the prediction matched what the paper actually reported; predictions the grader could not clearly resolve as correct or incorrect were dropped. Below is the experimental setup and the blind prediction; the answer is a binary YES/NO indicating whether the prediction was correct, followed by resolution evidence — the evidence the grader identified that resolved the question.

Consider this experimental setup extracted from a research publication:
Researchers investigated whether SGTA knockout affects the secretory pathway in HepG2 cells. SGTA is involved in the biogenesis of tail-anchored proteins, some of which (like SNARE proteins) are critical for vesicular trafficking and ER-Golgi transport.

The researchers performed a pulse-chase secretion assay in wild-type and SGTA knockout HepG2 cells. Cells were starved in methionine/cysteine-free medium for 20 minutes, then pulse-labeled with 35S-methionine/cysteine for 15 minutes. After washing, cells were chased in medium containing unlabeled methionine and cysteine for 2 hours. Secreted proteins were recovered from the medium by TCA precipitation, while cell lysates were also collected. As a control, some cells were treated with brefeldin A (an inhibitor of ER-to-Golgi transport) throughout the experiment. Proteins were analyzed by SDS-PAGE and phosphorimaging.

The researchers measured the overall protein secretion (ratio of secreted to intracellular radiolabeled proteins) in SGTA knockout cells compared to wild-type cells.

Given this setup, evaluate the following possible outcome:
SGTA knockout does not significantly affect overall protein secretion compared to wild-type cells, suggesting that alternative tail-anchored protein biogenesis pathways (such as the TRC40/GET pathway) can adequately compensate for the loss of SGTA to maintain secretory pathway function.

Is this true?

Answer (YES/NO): YES